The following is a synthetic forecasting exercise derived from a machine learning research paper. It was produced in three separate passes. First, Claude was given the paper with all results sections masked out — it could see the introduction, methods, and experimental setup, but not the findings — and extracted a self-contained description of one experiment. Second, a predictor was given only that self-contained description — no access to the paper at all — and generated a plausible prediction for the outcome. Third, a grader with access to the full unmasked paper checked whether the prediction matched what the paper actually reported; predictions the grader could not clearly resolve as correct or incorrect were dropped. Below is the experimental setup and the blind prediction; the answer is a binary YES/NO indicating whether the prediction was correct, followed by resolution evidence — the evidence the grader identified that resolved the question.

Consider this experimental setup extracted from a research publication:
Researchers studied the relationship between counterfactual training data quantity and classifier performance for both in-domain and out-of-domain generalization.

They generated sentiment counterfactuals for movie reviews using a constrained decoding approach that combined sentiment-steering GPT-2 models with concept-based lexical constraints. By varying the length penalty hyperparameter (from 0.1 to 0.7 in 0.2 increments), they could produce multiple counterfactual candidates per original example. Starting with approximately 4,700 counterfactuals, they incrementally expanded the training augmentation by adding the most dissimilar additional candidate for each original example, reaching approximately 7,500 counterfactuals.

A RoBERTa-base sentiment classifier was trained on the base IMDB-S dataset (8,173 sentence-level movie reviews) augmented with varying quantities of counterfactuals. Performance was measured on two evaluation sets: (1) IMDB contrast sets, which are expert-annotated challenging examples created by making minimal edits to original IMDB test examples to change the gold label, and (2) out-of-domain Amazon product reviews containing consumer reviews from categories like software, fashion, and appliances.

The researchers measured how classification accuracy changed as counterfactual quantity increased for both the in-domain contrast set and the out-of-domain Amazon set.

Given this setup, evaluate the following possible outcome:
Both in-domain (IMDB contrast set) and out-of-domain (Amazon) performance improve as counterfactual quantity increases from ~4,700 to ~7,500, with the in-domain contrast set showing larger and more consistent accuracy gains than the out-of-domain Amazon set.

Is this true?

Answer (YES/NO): NO